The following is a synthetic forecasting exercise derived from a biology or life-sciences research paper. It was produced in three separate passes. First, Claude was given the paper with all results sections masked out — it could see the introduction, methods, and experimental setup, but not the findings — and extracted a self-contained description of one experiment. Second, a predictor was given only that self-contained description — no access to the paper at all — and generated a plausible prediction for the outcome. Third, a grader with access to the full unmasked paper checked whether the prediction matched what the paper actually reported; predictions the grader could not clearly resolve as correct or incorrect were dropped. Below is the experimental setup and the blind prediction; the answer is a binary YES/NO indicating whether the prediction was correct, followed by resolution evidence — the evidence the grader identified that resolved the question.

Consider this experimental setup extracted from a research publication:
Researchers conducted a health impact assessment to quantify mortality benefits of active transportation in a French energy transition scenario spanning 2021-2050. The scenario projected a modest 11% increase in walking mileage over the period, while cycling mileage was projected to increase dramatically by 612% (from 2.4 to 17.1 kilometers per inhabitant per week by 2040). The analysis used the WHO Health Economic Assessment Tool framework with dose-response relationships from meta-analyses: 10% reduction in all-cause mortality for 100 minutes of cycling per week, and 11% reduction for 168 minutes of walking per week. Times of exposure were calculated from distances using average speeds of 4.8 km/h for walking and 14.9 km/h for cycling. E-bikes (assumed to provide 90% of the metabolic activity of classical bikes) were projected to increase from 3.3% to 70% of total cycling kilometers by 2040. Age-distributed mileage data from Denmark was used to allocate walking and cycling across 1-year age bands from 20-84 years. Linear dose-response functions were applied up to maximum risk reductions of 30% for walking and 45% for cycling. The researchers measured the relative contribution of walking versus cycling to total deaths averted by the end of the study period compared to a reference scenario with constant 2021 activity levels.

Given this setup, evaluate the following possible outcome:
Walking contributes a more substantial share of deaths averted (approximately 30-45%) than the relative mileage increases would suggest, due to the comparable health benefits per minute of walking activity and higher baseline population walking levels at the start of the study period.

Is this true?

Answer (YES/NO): NO